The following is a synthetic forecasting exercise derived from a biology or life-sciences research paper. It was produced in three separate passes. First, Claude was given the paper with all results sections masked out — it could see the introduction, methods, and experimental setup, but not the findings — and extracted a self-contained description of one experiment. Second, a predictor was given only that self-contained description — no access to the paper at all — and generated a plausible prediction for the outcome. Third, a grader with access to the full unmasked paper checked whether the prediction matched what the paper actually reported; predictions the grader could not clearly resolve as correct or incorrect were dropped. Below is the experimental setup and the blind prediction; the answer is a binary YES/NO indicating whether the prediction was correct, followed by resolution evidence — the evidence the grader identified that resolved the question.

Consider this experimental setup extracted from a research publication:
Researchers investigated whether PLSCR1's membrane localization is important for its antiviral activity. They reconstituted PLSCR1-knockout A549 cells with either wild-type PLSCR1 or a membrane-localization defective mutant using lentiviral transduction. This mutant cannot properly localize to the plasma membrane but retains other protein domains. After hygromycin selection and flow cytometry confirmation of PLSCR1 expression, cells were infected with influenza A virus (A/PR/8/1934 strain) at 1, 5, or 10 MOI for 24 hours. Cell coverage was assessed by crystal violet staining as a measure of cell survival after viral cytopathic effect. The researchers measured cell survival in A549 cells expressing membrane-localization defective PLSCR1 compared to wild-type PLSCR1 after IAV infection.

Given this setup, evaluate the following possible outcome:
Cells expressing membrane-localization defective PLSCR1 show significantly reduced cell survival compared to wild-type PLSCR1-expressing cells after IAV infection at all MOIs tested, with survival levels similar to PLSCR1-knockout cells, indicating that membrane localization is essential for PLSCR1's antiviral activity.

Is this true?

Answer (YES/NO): NO